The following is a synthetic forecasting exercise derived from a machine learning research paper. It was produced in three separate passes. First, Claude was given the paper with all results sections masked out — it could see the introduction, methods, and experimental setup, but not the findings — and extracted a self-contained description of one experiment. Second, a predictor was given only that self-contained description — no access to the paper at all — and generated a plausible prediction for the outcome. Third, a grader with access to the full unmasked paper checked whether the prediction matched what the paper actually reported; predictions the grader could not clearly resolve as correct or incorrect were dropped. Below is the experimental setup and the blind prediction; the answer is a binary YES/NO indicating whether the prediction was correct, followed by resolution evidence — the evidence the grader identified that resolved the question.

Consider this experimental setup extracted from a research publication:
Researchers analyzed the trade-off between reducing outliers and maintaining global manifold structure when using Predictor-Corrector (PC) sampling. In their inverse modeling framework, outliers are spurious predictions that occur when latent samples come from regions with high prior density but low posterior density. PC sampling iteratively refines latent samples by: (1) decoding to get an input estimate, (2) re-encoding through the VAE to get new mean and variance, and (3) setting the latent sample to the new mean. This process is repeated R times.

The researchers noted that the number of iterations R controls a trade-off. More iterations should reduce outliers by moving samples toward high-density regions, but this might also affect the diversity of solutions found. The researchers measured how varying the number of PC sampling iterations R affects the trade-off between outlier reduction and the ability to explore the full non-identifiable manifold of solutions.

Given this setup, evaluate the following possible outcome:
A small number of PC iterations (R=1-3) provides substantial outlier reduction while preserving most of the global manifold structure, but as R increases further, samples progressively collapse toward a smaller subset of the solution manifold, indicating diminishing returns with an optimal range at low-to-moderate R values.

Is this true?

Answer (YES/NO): NO